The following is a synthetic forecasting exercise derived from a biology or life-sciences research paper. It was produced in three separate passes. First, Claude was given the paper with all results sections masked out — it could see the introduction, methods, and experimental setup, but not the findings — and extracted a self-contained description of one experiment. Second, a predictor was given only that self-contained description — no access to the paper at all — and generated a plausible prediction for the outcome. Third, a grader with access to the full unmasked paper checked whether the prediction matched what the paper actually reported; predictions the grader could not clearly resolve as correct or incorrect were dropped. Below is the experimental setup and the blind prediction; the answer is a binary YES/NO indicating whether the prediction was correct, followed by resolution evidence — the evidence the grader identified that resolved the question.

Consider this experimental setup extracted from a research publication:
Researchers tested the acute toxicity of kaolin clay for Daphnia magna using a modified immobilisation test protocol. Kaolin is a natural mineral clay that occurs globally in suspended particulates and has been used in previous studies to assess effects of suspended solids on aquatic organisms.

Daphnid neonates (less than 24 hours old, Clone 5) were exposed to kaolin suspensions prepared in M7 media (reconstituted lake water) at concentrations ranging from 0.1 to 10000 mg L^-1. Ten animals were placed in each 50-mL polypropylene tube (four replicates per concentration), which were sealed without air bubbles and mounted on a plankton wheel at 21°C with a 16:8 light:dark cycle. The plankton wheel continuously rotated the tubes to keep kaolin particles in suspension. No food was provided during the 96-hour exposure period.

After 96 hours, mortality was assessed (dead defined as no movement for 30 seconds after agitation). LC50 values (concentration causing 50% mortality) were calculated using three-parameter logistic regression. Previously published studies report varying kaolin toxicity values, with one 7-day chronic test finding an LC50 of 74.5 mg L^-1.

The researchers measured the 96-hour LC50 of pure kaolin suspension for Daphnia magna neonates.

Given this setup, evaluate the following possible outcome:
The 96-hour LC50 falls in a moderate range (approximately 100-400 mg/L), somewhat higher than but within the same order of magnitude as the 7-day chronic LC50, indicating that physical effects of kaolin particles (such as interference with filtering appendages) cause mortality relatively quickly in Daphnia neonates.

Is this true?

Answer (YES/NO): NO